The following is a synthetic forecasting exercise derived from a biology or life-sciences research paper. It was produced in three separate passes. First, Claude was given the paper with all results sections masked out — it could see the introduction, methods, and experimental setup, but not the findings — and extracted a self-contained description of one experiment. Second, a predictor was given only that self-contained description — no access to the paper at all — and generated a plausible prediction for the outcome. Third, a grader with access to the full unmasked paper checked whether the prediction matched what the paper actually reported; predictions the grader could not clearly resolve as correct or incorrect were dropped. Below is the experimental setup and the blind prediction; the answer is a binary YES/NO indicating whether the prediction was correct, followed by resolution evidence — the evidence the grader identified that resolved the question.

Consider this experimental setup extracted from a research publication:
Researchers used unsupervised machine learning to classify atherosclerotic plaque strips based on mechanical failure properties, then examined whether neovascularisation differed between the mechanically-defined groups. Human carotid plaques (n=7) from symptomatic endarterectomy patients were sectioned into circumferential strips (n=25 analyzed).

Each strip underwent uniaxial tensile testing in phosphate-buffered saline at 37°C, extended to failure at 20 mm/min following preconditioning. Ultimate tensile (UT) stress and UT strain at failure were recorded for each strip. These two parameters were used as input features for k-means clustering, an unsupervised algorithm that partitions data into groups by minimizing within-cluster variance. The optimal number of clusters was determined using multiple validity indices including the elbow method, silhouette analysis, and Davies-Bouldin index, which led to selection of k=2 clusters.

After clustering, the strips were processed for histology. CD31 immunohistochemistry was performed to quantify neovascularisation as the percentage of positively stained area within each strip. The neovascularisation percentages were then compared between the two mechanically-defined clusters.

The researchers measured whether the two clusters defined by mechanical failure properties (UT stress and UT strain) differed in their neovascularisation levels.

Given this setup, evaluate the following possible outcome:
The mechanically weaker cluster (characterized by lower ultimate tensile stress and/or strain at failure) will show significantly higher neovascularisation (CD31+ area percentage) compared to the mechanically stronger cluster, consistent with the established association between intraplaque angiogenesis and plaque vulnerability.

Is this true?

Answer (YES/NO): YES